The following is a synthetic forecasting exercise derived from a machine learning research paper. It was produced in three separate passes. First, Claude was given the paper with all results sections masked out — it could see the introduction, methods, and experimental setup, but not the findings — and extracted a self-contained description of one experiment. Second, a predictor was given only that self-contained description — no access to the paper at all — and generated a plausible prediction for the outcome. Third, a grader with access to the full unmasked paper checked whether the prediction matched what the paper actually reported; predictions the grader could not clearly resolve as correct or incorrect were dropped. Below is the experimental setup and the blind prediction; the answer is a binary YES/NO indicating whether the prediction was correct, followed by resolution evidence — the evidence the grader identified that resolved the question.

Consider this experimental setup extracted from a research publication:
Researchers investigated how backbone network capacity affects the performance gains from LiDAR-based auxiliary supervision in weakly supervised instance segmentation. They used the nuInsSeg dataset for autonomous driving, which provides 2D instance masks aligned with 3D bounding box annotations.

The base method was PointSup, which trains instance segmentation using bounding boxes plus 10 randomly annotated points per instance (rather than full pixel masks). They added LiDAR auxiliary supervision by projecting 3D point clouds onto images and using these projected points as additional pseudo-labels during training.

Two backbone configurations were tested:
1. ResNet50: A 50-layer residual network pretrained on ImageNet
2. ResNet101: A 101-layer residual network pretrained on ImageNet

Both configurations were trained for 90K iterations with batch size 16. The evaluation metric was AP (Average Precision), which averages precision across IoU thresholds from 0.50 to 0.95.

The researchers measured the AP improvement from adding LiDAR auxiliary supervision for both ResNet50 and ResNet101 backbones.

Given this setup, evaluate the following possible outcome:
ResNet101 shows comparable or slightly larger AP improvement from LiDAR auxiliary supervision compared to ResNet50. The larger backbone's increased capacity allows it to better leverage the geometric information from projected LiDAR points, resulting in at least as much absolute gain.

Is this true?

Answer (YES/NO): NO